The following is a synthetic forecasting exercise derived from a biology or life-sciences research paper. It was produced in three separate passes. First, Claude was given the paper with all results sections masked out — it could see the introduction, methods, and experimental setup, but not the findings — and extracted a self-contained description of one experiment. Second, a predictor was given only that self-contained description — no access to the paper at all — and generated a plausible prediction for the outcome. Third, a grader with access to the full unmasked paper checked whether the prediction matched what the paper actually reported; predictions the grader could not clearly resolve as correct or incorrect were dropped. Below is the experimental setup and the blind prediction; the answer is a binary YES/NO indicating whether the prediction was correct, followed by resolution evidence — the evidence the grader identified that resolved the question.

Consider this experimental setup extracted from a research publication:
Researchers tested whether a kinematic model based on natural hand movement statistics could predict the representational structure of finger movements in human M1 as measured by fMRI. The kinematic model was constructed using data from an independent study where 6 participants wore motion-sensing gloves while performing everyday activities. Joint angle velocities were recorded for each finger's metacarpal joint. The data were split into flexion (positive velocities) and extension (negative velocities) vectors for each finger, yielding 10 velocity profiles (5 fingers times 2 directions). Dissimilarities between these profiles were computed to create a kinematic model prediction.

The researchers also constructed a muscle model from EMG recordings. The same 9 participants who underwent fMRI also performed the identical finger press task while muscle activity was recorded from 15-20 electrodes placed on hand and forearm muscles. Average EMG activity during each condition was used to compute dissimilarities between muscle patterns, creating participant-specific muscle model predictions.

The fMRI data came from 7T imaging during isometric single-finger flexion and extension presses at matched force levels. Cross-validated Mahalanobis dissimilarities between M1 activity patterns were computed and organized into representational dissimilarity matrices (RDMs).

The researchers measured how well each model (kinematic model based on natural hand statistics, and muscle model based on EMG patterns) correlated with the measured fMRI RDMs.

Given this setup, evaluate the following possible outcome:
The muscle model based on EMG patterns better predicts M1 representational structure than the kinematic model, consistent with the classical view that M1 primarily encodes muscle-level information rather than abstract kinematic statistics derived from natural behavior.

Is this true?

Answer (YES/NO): NO